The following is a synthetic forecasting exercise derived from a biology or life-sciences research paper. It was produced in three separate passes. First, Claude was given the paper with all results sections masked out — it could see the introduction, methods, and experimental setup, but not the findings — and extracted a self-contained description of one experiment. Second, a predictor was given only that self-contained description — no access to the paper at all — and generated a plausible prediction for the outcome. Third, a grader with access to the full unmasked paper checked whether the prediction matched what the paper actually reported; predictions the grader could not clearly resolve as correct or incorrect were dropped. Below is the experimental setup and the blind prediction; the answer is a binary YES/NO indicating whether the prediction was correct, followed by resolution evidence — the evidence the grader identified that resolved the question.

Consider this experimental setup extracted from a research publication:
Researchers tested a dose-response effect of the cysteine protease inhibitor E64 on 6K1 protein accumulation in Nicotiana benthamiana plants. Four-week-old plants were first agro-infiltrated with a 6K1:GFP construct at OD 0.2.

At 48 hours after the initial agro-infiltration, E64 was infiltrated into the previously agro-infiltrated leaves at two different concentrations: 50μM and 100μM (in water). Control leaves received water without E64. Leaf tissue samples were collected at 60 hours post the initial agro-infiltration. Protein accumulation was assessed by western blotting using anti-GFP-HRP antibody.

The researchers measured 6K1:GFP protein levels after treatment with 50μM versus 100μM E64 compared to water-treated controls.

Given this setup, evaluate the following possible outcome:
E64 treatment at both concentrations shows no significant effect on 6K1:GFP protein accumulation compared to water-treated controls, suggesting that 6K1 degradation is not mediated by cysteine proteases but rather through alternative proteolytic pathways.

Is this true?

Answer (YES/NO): NO